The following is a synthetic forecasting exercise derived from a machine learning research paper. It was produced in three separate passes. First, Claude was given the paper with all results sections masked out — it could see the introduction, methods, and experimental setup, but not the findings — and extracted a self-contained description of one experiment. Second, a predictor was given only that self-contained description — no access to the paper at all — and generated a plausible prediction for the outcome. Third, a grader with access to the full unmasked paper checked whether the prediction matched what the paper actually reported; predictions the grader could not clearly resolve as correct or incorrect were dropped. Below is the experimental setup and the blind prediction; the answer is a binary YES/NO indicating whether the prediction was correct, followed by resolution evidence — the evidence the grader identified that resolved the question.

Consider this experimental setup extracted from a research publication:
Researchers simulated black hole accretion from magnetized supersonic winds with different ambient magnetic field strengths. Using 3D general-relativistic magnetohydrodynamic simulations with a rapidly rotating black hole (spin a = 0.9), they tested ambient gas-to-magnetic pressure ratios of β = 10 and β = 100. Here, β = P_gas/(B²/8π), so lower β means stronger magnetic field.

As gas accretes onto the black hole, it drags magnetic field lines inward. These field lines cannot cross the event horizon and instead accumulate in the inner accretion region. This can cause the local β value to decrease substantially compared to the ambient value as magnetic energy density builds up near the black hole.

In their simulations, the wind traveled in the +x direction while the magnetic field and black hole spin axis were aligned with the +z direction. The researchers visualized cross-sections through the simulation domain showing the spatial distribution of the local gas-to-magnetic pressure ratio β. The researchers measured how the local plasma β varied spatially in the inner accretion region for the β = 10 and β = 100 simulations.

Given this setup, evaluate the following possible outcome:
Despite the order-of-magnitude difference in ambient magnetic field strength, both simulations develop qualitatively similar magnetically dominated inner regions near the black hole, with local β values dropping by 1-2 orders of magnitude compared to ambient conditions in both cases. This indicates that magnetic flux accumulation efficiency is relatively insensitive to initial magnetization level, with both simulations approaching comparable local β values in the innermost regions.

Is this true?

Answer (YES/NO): NO